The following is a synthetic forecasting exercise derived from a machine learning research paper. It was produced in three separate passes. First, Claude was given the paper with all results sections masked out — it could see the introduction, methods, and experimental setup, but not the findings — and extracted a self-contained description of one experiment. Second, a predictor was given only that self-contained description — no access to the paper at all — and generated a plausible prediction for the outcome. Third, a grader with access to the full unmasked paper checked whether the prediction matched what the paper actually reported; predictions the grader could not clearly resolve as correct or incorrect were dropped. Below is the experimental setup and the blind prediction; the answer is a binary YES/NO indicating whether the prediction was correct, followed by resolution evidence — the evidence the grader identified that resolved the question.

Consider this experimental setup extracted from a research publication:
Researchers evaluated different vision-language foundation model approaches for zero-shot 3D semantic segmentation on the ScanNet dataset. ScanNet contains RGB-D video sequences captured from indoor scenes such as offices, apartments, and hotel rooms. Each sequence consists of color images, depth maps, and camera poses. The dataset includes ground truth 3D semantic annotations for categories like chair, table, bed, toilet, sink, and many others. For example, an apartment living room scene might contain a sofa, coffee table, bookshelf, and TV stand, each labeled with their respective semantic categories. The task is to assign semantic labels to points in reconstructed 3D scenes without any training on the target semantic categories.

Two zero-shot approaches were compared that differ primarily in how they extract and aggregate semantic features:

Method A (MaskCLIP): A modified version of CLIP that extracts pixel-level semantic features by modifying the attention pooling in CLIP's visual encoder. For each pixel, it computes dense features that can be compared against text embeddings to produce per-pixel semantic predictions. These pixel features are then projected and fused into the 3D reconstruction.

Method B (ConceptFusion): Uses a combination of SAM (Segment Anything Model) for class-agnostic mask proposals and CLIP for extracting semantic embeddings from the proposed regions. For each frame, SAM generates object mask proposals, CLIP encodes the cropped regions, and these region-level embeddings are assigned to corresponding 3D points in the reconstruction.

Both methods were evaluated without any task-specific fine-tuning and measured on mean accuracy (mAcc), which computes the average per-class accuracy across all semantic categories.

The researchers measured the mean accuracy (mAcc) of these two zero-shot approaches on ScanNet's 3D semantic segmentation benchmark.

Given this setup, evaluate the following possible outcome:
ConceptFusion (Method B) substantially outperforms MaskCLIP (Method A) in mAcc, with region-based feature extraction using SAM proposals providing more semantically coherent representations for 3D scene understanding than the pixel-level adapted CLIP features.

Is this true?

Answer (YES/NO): YES